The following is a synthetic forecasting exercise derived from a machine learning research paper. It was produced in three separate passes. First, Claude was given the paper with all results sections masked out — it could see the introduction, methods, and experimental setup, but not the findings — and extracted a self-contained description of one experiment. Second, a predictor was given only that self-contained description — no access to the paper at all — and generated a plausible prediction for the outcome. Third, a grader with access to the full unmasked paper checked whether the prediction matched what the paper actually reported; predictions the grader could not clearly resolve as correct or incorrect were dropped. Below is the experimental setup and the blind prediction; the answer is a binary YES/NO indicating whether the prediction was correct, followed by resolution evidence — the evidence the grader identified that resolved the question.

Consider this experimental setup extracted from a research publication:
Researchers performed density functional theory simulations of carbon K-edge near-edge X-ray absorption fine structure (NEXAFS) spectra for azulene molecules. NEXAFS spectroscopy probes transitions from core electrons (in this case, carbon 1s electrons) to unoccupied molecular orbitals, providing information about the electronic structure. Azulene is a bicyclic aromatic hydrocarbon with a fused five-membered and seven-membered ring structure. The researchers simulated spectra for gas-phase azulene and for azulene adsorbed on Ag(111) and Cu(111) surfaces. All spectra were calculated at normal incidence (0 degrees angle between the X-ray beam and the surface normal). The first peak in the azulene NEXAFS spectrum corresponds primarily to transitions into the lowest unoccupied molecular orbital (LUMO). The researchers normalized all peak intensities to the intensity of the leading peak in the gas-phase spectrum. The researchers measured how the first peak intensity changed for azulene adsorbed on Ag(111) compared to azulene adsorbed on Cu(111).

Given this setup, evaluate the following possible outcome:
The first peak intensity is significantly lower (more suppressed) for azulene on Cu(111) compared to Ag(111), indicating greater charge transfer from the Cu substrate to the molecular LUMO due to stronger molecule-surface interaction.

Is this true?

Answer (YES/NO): YES